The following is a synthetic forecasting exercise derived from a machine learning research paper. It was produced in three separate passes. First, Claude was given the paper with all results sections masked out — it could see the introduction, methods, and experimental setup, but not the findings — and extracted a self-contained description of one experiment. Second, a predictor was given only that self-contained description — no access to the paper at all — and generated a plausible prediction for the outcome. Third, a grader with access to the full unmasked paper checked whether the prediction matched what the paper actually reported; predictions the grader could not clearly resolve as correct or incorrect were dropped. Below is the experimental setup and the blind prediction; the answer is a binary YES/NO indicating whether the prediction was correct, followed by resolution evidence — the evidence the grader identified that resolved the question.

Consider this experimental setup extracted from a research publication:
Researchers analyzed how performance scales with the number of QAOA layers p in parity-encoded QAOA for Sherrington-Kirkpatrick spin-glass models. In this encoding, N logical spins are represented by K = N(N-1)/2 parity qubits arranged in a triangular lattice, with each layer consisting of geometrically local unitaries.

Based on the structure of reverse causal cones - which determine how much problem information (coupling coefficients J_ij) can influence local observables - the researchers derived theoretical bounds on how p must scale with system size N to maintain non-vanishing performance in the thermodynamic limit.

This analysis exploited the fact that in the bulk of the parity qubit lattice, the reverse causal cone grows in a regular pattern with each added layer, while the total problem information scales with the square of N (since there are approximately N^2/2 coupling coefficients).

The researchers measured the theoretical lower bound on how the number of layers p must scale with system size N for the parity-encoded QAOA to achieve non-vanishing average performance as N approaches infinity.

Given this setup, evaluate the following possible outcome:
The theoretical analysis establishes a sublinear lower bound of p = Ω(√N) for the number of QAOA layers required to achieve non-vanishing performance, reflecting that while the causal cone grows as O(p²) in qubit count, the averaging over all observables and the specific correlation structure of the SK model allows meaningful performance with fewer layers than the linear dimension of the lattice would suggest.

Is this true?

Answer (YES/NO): YES